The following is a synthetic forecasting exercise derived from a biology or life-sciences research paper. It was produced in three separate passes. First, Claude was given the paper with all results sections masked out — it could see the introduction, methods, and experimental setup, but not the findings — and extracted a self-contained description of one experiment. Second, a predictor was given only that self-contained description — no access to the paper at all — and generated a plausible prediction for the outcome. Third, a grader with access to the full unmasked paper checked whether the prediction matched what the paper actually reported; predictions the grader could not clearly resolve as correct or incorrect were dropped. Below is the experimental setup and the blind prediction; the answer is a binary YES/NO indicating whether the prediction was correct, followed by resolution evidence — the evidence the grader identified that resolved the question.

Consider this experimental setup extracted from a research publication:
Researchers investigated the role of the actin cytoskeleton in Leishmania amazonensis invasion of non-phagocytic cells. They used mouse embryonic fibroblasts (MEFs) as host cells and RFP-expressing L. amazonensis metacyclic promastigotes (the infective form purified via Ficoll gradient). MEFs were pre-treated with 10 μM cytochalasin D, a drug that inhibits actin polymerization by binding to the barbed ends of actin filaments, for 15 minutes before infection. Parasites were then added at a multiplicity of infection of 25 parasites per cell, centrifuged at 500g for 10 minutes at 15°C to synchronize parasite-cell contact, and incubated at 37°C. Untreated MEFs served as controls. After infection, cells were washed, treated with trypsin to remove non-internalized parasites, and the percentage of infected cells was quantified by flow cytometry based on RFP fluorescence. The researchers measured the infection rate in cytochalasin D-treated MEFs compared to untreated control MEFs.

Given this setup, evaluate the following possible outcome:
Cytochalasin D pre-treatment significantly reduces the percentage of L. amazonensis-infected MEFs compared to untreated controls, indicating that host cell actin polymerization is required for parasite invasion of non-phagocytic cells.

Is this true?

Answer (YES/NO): NO